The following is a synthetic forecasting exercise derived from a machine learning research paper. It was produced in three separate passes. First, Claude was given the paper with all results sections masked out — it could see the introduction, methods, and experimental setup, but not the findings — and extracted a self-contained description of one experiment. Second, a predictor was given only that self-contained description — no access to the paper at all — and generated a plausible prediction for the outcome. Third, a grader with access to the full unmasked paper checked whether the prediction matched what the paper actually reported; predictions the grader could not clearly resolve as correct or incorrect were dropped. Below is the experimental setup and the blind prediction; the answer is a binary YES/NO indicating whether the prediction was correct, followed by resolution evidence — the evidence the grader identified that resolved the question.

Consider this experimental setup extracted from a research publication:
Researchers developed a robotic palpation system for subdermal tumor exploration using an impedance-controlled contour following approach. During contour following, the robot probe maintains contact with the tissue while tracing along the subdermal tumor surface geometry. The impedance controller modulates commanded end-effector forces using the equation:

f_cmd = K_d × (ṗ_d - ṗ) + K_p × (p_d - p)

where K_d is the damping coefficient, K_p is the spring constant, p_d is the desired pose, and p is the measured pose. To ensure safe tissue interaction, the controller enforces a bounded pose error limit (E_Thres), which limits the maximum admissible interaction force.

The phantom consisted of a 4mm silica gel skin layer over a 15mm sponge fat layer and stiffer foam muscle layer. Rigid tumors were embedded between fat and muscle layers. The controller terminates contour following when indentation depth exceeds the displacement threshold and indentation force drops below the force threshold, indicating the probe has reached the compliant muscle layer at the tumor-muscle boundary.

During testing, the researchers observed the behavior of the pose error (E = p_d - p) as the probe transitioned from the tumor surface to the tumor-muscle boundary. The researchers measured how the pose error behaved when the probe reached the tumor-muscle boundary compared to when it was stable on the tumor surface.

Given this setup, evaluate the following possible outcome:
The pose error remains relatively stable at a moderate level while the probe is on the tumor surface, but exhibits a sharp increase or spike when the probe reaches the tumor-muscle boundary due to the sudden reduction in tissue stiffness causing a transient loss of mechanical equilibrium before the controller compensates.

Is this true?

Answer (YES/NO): NO